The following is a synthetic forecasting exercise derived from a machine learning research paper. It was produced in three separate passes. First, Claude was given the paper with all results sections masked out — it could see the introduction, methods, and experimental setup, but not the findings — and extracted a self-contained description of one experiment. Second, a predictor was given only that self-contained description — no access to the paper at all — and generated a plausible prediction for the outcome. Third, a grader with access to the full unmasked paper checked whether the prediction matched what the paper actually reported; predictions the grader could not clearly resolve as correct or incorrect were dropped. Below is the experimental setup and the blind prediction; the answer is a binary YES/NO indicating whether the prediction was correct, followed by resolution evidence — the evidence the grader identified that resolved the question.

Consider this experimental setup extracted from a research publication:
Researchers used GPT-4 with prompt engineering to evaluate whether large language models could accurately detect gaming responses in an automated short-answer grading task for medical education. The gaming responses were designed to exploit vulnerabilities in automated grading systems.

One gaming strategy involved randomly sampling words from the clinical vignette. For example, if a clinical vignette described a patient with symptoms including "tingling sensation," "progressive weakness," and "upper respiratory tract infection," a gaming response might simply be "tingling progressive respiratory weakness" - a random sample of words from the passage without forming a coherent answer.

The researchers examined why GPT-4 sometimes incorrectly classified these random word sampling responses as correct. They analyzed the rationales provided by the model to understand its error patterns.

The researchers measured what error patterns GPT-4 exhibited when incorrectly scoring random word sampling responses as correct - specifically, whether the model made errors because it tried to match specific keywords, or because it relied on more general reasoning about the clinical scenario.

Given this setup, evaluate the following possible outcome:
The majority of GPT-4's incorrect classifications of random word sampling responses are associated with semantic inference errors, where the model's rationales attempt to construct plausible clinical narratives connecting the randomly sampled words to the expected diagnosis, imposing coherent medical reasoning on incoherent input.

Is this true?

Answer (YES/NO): NO